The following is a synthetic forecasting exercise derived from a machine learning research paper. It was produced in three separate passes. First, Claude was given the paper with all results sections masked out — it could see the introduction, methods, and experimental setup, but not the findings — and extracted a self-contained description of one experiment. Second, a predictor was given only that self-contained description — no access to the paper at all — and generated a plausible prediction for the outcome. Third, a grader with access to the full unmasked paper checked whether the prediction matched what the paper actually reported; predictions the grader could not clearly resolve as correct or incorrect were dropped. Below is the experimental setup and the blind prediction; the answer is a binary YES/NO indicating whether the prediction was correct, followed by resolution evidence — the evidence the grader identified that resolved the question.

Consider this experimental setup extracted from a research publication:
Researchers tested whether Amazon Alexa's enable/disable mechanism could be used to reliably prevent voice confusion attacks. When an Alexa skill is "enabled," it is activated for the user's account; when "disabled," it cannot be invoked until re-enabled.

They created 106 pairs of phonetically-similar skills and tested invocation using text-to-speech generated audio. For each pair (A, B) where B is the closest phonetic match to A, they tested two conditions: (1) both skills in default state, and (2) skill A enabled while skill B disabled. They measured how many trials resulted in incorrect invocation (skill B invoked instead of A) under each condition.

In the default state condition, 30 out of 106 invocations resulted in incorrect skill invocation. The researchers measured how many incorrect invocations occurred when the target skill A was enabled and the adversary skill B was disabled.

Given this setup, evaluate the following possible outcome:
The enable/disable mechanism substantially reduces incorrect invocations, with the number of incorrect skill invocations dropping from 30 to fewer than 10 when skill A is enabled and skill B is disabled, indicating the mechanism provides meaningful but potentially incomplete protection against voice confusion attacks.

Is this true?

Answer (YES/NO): NO